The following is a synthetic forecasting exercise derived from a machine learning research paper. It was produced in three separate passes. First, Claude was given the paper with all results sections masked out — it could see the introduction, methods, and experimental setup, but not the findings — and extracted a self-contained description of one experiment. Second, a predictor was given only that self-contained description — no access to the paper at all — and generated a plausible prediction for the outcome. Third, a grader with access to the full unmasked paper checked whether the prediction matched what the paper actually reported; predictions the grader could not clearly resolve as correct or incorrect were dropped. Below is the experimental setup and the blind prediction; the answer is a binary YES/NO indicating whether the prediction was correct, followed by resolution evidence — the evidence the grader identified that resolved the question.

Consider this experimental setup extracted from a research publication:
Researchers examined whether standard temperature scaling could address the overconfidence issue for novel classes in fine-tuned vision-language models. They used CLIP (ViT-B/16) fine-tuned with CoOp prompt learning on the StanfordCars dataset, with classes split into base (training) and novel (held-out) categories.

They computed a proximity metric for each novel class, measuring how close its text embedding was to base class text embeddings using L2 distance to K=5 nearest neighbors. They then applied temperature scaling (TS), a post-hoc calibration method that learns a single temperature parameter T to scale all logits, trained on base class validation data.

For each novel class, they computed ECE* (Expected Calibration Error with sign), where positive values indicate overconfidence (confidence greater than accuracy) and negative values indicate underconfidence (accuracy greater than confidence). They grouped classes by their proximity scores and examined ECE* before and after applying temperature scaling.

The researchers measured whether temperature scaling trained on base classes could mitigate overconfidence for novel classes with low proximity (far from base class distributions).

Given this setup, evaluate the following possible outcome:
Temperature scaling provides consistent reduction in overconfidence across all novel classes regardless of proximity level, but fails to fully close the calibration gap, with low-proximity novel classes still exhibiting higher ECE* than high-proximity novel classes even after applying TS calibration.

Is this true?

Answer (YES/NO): NO